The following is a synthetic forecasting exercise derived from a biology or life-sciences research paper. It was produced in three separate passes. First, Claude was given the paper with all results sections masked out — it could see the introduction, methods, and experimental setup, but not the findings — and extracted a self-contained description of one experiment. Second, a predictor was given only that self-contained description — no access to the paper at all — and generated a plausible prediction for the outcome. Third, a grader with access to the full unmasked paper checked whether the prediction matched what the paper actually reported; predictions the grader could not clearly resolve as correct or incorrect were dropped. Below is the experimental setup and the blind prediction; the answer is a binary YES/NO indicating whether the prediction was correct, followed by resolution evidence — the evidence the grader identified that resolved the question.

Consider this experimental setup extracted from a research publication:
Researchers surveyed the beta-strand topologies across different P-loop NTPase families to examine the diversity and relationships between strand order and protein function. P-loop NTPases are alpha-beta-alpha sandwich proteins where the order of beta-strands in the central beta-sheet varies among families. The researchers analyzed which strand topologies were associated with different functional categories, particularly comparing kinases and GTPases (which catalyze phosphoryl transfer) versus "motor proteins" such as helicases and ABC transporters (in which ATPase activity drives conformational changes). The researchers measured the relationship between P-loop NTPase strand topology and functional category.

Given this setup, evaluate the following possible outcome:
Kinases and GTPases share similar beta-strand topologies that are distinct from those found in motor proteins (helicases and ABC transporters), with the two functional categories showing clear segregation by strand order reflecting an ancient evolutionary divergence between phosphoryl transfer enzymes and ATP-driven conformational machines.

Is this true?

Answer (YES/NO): YES